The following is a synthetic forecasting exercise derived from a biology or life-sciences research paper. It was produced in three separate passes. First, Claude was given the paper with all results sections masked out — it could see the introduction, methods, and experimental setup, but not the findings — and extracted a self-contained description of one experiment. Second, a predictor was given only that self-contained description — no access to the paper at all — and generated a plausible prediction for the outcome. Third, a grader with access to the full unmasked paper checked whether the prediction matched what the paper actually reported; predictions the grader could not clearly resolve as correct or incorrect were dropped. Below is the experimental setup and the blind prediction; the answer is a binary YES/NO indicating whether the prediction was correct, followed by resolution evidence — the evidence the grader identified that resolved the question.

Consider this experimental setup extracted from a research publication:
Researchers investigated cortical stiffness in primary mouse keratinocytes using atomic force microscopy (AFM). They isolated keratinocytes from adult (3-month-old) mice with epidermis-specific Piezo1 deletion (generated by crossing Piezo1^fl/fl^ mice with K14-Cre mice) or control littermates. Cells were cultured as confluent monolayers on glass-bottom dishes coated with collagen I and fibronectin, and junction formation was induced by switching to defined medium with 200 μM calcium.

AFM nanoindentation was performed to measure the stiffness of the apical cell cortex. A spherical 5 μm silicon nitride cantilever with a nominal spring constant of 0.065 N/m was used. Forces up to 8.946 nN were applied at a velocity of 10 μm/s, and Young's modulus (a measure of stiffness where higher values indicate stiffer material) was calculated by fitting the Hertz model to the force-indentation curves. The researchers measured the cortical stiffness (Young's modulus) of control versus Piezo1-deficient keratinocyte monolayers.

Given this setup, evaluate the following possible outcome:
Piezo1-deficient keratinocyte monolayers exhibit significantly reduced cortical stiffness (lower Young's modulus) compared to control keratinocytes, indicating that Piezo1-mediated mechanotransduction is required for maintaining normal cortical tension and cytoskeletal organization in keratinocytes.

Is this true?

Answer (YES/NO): NO